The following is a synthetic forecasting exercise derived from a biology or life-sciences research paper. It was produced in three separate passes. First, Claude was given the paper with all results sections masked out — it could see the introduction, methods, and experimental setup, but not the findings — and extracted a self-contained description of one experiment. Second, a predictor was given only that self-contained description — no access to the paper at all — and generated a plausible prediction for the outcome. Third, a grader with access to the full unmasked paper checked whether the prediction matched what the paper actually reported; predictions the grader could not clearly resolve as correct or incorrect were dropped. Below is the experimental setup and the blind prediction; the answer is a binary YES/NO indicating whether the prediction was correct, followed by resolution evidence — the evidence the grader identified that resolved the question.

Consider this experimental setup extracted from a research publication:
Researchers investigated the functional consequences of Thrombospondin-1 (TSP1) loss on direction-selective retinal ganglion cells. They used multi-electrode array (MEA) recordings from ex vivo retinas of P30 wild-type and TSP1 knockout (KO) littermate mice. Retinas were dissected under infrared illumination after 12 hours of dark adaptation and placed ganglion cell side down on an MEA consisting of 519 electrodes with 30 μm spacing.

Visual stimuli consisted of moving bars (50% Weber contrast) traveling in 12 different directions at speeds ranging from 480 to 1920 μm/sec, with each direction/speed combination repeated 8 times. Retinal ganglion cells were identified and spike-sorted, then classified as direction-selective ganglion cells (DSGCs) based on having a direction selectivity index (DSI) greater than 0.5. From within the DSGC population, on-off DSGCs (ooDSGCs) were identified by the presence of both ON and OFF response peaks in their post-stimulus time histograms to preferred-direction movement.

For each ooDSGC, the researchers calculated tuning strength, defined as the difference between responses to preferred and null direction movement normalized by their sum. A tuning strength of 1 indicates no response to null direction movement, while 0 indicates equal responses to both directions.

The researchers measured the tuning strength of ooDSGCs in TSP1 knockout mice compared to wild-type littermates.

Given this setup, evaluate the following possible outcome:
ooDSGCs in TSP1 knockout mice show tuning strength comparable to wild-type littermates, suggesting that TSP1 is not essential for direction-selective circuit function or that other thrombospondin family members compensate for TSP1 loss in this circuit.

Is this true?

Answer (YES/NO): NO